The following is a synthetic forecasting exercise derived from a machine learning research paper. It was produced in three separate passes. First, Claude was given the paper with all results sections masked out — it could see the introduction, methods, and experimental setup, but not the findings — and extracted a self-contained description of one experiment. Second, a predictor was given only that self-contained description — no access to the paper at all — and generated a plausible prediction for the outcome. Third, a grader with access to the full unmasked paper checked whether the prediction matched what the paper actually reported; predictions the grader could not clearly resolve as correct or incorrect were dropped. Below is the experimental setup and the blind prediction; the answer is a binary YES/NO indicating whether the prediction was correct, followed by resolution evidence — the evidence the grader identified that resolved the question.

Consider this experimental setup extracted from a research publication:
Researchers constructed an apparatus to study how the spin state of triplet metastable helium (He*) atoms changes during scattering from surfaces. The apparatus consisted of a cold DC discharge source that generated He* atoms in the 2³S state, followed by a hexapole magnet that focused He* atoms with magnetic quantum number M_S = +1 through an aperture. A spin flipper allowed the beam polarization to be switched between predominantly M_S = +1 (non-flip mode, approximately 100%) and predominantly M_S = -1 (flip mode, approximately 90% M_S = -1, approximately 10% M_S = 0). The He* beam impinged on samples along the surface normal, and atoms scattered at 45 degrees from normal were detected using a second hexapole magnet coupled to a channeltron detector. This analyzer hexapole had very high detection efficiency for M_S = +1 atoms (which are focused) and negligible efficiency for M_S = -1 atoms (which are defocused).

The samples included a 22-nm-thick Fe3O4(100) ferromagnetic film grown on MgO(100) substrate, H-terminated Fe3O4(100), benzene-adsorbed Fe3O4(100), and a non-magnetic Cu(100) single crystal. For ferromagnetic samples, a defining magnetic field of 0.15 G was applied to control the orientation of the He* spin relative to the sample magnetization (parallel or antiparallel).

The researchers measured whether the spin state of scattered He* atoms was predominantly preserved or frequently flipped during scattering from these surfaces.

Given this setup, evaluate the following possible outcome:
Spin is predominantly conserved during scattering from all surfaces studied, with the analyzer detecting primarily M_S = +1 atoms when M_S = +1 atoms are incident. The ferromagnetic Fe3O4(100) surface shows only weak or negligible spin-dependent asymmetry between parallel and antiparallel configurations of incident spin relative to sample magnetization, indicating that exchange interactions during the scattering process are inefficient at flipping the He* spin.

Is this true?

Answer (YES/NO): NO